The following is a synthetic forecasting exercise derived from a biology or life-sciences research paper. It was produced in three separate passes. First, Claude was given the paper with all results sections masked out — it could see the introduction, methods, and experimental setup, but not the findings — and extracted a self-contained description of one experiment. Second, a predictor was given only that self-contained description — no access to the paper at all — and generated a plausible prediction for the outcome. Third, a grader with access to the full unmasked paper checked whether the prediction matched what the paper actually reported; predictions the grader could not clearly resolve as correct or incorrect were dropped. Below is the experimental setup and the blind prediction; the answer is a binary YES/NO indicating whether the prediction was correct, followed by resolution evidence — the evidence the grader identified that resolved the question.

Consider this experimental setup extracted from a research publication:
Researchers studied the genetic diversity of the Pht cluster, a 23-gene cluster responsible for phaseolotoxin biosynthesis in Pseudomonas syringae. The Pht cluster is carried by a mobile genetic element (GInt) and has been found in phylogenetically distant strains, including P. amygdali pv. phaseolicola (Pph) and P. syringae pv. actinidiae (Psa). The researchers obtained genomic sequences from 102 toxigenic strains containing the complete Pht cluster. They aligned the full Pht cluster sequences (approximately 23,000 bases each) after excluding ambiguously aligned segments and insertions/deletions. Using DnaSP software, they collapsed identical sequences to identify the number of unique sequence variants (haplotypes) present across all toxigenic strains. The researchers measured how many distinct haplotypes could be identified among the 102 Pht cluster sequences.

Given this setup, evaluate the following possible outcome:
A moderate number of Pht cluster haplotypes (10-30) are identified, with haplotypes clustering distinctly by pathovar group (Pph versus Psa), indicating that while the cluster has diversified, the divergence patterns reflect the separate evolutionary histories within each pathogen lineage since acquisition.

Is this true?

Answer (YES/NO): YES